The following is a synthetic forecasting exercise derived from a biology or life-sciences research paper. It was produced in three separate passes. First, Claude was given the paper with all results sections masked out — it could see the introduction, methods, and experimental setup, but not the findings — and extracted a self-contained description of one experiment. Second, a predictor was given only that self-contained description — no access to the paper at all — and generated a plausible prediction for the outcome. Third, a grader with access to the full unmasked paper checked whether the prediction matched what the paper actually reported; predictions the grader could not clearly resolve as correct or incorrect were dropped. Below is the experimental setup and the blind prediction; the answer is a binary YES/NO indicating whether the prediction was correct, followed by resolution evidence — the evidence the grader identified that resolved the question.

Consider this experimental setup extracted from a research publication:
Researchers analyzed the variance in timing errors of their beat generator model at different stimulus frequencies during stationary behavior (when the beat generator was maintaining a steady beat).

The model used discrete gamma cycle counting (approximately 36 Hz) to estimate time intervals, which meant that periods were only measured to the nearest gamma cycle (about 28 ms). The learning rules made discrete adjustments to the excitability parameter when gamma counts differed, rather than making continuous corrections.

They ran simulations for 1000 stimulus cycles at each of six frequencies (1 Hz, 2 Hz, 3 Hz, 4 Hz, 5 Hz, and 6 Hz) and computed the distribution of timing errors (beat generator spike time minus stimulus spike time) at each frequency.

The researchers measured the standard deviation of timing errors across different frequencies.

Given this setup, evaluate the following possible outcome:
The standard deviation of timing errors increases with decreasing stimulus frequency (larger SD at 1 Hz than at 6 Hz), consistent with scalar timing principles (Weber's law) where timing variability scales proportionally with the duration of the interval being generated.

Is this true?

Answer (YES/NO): YES